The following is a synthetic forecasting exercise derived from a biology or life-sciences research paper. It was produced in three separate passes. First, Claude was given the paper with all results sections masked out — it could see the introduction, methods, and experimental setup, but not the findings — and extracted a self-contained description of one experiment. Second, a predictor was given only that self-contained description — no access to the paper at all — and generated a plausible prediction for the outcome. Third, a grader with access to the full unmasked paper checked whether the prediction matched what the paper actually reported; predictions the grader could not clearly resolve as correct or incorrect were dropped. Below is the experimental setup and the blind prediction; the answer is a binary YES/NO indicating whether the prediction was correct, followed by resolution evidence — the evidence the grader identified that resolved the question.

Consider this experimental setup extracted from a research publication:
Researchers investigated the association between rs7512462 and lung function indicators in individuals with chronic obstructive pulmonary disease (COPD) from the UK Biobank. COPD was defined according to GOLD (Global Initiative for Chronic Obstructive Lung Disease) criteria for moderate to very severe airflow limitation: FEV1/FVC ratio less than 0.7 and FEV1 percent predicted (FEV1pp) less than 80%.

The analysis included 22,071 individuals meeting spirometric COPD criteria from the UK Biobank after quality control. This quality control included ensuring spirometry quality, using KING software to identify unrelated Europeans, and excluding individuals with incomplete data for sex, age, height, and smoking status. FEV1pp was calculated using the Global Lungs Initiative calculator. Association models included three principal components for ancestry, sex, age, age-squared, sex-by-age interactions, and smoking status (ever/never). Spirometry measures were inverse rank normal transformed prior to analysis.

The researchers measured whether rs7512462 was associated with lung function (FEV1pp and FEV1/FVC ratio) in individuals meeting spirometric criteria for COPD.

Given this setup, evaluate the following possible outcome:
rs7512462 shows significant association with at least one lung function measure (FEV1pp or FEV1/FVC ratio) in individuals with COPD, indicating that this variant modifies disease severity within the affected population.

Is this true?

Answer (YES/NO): NO